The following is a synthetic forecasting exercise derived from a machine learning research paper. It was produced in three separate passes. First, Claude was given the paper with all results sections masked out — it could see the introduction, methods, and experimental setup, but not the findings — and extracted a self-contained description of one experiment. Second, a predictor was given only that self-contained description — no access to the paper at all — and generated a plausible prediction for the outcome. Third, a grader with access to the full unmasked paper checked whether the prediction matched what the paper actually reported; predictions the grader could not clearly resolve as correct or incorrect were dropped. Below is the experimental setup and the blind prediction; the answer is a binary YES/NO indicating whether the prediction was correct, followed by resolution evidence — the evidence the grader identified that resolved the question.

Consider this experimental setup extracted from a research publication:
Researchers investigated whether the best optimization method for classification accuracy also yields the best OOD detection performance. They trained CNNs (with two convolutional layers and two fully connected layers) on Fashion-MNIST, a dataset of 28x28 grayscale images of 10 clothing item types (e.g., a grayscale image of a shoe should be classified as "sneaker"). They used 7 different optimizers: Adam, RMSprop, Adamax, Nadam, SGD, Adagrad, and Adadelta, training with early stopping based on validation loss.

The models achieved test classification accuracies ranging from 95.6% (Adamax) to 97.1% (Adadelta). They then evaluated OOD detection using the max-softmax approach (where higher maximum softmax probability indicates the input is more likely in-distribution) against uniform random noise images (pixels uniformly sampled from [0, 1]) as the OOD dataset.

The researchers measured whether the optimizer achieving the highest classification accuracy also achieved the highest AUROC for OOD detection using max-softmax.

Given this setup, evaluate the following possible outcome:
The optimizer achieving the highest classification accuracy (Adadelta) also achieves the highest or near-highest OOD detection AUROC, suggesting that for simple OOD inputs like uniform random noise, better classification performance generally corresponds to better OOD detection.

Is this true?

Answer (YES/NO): NO